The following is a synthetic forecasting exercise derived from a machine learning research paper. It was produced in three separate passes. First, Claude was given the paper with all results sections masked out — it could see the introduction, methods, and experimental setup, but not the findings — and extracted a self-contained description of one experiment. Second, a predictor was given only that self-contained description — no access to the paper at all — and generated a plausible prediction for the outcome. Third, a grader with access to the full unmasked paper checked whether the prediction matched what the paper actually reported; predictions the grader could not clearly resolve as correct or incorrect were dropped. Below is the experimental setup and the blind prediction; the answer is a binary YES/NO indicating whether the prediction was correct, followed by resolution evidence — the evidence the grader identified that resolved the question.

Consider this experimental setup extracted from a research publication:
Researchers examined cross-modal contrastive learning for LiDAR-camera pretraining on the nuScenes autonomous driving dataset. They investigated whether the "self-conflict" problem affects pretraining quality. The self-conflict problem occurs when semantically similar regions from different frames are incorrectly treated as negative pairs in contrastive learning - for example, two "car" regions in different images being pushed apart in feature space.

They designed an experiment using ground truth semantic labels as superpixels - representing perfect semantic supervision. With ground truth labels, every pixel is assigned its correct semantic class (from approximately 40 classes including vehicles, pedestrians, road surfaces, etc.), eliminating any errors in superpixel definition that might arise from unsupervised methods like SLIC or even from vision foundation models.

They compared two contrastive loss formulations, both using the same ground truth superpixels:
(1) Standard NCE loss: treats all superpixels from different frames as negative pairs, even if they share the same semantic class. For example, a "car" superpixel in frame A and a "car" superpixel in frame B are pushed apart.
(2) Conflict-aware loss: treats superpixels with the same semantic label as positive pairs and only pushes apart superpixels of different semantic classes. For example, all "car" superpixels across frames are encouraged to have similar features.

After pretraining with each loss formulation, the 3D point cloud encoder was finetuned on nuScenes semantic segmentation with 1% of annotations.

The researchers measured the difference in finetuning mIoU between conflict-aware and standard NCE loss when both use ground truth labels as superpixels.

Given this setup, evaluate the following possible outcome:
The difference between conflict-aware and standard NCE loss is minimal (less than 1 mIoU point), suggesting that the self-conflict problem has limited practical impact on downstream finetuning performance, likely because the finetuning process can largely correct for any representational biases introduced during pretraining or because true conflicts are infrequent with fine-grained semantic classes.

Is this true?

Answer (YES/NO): NO